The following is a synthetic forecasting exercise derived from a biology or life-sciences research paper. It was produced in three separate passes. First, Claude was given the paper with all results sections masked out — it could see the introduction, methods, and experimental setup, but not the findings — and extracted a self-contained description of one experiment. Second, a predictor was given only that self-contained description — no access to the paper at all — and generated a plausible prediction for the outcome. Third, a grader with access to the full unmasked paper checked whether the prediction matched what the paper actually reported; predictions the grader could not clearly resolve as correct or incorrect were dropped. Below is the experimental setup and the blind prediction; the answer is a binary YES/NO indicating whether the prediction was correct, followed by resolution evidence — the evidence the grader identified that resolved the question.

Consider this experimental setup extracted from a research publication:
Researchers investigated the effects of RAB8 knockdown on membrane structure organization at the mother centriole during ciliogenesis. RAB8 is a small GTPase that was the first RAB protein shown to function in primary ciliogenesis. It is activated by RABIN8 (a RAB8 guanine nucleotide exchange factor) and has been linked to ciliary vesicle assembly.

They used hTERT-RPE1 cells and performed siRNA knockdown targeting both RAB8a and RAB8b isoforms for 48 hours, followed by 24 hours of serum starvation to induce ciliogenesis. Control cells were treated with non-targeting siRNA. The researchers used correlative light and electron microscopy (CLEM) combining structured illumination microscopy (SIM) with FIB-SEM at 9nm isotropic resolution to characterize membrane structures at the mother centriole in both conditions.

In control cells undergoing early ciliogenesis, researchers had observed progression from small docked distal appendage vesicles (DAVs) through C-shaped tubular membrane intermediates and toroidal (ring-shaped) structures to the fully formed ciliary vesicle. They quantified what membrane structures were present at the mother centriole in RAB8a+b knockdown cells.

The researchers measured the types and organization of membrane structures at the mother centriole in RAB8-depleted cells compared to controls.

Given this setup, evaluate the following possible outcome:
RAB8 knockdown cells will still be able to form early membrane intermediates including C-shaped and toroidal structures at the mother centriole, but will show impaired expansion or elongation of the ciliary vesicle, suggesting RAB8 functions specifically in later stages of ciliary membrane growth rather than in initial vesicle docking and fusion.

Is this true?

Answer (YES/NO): NO